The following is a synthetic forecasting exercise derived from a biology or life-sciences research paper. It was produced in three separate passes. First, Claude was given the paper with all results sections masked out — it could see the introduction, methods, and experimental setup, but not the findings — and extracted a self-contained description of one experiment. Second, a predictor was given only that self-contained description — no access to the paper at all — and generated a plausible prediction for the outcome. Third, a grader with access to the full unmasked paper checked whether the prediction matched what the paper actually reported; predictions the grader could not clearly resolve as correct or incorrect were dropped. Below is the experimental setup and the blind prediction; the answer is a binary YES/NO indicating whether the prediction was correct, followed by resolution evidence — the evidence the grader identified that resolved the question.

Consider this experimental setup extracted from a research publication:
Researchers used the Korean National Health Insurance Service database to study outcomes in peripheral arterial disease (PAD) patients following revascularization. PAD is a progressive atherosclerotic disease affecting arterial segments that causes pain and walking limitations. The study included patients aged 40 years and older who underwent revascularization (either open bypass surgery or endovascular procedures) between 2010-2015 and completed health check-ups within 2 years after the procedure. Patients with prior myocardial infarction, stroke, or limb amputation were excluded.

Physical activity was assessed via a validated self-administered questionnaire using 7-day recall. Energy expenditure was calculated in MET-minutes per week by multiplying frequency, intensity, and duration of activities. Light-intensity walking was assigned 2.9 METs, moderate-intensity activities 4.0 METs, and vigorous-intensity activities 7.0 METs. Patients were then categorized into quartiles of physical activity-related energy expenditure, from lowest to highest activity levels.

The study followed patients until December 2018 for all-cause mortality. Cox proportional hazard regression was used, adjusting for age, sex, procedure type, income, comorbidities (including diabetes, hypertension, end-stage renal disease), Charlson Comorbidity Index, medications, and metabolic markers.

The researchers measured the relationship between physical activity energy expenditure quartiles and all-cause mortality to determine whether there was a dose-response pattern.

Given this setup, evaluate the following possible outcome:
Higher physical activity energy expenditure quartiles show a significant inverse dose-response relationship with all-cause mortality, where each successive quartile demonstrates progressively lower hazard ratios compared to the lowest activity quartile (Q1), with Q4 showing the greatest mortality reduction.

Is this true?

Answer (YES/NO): YES